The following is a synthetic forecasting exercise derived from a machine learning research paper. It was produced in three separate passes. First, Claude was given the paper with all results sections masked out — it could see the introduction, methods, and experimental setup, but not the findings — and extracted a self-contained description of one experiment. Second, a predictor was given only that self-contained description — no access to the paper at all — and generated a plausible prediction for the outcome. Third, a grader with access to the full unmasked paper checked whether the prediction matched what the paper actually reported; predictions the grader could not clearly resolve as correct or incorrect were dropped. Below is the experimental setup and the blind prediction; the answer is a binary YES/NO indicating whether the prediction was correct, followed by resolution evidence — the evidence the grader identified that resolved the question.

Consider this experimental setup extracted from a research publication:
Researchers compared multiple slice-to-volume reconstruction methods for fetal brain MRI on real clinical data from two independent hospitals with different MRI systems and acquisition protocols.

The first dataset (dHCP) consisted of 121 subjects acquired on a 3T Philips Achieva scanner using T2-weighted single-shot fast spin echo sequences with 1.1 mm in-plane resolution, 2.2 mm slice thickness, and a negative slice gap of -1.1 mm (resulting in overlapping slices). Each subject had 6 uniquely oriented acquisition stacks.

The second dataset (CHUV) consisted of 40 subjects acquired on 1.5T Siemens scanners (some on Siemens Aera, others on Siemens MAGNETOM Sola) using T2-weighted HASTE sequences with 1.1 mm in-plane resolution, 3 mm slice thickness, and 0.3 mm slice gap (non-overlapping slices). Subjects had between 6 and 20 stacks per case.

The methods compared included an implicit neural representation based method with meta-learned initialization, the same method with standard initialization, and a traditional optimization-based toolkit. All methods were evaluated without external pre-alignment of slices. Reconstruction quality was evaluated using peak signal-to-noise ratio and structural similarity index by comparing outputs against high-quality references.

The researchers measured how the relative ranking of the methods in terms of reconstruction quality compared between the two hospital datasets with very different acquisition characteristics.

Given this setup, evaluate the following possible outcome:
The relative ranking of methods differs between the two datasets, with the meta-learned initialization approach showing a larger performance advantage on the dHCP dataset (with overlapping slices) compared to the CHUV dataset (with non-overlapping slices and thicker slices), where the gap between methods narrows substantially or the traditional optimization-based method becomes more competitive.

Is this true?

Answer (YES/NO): NO